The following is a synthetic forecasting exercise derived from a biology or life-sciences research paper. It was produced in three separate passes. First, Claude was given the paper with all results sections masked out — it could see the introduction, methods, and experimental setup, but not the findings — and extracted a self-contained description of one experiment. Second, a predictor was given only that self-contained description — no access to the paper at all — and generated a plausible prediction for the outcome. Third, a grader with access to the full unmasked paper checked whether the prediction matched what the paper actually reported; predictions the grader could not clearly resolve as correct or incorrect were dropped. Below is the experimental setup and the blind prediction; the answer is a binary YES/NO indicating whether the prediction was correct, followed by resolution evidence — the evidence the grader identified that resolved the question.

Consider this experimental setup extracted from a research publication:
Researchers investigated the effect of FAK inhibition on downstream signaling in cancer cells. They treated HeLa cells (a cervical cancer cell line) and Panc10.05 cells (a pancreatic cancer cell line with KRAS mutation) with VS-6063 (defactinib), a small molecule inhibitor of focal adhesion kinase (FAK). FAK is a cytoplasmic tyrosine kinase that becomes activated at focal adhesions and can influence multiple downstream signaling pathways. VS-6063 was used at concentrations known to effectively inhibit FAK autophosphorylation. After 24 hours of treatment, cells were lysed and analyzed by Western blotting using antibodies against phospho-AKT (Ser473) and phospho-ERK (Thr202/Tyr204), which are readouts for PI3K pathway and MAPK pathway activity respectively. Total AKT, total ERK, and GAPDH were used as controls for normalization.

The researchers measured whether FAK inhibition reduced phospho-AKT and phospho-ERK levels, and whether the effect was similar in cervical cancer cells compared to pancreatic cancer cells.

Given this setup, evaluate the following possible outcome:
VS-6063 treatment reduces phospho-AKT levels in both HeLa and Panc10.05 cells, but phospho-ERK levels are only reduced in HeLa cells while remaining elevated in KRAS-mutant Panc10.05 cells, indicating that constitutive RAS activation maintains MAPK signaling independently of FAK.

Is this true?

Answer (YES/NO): NO